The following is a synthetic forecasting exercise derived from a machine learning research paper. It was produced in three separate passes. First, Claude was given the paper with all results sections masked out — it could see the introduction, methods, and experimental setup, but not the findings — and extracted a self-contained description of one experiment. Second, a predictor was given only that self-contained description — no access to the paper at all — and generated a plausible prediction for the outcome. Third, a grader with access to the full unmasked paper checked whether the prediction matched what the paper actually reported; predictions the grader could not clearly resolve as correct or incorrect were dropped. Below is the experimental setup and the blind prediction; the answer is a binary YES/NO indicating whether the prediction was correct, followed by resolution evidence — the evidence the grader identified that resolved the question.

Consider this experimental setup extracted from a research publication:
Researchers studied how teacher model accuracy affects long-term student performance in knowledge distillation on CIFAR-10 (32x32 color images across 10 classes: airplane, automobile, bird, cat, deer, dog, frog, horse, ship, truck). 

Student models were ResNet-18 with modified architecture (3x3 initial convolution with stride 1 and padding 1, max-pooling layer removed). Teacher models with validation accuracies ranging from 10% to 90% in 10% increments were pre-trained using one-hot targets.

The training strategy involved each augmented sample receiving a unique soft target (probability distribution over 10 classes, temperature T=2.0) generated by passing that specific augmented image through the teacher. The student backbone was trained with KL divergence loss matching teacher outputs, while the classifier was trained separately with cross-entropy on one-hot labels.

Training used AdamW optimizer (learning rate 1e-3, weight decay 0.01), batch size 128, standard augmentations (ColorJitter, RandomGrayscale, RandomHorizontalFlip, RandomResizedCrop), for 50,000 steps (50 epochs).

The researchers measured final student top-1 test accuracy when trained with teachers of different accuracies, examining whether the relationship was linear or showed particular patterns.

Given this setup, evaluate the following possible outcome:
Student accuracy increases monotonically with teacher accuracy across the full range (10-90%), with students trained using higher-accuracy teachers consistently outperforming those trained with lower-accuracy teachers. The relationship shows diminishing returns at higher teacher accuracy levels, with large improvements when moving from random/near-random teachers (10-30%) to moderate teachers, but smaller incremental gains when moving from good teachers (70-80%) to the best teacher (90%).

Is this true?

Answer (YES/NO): NO